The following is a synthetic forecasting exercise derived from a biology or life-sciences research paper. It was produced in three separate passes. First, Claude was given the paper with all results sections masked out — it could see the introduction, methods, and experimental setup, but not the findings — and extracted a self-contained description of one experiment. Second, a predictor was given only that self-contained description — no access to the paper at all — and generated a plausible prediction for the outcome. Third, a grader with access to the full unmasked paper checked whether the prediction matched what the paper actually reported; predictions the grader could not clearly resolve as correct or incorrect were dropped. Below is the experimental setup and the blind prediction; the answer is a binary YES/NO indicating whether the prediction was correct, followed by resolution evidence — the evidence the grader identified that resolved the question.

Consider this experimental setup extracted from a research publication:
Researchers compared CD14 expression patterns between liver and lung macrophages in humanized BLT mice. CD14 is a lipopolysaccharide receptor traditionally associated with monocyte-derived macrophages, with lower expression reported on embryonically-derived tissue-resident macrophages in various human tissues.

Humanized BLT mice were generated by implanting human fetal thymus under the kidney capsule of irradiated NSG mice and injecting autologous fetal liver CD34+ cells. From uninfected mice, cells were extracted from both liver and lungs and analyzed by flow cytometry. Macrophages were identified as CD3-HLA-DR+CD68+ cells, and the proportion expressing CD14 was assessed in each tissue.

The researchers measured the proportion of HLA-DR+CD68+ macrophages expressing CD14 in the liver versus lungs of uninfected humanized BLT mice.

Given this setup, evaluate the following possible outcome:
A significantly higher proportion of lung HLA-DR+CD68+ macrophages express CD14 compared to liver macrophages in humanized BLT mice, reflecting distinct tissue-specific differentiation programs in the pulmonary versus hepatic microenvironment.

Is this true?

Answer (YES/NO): YES